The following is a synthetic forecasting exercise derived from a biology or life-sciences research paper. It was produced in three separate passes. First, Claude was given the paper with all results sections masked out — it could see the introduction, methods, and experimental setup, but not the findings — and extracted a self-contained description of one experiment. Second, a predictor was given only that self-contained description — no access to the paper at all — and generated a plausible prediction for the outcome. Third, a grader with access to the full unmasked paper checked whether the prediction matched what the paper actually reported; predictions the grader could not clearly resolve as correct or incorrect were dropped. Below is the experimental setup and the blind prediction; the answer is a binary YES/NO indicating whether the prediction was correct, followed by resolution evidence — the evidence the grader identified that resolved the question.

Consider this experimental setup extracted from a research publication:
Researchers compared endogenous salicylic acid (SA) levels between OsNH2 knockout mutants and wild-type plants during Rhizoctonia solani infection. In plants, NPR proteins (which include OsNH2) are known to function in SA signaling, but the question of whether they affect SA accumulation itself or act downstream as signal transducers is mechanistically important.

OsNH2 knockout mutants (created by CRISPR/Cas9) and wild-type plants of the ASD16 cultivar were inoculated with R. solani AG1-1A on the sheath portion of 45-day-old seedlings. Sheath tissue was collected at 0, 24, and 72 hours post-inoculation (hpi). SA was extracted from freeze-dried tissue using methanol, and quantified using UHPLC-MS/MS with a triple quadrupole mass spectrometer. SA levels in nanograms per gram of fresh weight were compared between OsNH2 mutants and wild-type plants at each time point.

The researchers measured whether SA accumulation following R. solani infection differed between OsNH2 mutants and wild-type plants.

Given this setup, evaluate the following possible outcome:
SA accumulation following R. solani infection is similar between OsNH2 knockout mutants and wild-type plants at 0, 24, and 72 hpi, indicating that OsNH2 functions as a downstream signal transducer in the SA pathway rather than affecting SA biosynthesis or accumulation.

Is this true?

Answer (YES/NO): NO